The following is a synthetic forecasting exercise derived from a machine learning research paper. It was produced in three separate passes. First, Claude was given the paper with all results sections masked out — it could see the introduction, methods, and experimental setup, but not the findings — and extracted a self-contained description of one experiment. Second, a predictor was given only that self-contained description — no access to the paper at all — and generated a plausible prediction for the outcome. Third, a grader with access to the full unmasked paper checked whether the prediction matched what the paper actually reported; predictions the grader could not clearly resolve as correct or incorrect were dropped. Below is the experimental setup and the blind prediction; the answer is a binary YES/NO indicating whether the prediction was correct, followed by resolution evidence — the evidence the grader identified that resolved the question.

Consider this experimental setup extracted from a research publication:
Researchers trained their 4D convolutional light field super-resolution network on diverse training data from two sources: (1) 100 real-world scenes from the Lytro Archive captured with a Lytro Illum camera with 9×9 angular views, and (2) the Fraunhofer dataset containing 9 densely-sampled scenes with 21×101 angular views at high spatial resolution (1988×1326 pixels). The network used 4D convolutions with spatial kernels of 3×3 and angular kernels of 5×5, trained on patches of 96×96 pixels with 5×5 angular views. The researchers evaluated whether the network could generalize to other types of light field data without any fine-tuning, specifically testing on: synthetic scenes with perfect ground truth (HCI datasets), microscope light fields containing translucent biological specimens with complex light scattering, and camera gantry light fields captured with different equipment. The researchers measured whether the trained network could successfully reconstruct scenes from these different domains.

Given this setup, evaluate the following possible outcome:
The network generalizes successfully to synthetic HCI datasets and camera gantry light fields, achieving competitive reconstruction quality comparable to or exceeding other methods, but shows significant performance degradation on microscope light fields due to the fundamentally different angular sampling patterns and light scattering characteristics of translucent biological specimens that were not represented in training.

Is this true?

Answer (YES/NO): NO